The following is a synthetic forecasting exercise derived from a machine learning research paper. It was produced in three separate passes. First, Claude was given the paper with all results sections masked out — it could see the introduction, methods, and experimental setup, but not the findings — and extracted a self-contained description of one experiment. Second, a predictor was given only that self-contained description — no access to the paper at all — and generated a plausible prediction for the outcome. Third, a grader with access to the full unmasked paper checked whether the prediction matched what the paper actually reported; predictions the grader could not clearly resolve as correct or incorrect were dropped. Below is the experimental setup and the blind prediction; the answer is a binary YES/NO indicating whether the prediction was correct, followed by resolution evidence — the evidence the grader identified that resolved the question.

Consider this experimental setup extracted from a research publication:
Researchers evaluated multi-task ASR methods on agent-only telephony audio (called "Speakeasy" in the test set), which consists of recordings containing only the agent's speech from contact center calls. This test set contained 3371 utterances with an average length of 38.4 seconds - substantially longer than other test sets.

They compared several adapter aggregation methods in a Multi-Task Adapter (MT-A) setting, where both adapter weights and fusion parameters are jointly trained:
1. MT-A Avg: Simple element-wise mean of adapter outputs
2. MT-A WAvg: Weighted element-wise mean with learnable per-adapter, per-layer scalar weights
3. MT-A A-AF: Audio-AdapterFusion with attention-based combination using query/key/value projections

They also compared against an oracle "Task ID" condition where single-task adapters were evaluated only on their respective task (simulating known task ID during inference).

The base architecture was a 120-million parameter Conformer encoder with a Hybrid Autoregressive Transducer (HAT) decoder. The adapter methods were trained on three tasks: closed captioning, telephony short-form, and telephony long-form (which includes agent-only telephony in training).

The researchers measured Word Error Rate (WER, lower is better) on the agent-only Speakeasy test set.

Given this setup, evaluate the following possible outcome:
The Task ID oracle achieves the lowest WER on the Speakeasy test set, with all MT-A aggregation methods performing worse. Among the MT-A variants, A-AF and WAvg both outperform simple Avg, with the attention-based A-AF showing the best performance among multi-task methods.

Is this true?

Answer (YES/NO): NO